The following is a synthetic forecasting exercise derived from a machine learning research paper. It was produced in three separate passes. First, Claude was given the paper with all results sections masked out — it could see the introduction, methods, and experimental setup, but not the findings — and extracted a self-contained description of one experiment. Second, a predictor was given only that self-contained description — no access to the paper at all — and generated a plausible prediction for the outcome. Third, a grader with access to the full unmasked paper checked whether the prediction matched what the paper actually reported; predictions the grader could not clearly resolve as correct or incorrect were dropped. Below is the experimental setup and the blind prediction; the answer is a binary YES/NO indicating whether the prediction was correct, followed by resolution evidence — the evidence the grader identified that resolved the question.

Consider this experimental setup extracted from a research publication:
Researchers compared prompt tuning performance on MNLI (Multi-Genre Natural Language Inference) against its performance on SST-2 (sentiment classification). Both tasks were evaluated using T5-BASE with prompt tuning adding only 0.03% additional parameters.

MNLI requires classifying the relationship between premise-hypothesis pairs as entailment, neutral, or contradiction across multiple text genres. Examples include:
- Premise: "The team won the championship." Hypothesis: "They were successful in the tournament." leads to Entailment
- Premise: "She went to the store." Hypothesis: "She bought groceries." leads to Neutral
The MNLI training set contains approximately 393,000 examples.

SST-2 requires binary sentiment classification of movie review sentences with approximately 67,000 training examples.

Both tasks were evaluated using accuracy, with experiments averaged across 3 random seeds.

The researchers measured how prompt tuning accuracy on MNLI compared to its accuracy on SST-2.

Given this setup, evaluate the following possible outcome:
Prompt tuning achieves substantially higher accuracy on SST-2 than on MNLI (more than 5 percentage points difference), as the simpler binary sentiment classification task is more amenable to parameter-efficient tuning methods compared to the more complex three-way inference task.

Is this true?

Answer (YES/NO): YES